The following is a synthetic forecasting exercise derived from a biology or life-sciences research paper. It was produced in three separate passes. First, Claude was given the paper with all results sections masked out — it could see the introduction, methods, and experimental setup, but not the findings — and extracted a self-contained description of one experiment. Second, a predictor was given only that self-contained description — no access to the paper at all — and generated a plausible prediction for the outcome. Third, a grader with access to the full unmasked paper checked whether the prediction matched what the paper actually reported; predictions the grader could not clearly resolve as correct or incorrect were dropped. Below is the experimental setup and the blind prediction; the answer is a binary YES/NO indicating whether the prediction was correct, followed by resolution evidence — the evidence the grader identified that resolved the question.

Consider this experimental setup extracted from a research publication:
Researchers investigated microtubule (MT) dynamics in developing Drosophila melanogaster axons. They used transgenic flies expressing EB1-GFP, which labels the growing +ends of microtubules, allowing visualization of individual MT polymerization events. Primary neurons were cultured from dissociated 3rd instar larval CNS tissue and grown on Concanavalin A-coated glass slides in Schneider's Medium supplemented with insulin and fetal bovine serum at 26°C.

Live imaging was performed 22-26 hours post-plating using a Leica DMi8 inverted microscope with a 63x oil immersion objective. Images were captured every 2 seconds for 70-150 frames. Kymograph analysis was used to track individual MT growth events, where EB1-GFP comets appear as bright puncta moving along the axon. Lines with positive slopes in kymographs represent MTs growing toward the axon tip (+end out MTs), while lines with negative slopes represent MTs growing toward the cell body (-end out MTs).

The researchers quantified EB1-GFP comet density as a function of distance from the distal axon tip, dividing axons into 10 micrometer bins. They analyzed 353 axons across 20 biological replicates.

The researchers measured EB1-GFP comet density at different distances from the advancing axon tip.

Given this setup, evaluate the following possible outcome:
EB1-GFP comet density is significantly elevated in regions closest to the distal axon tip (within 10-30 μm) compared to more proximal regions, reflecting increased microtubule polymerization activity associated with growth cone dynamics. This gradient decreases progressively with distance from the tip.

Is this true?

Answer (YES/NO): NO